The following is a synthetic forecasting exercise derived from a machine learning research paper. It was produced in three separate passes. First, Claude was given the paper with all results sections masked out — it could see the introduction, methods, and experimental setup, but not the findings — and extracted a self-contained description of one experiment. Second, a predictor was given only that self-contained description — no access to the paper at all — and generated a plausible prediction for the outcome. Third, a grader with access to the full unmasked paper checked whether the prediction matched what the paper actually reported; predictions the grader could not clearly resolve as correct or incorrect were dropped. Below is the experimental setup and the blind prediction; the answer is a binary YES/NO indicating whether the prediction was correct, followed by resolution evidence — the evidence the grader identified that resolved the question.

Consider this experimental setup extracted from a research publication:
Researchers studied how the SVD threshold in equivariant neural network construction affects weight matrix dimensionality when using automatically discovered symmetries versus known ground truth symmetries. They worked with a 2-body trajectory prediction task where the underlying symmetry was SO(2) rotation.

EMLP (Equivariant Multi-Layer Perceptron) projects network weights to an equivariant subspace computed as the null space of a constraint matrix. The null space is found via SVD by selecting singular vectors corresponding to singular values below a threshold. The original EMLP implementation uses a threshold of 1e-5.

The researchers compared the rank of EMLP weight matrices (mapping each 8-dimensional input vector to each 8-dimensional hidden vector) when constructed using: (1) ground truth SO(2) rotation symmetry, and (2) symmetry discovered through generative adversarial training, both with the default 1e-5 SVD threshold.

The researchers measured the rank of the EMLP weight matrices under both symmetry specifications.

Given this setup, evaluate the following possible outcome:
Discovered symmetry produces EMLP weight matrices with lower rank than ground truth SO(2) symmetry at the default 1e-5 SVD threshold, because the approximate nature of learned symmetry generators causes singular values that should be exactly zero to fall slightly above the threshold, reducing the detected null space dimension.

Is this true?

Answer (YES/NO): YES